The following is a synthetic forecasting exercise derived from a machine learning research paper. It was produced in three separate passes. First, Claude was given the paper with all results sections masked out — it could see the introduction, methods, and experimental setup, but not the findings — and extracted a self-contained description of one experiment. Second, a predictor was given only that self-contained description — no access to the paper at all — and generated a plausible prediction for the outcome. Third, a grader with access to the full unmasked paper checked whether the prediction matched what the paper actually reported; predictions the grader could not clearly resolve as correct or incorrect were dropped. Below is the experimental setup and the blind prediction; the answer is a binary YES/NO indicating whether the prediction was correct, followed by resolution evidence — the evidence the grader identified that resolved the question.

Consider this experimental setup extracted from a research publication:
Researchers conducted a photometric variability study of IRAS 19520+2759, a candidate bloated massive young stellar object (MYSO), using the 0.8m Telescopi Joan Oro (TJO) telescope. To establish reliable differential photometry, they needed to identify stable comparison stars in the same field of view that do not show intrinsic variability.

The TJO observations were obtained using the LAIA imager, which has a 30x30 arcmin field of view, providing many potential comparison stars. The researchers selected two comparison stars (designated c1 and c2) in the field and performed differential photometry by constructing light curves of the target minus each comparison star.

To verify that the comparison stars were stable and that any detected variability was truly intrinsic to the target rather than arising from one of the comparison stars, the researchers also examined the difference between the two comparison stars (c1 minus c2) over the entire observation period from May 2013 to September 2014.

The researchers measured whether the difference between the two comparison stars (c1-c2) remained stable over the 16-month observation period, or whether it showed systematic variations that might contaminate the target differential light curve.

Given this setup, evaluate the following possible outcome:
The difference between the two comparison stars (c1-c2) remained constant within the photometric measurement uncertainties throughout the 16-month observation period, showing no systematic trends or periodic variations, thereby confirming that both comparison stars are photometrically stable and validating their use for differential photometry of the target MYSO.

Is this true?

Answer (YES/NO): YES